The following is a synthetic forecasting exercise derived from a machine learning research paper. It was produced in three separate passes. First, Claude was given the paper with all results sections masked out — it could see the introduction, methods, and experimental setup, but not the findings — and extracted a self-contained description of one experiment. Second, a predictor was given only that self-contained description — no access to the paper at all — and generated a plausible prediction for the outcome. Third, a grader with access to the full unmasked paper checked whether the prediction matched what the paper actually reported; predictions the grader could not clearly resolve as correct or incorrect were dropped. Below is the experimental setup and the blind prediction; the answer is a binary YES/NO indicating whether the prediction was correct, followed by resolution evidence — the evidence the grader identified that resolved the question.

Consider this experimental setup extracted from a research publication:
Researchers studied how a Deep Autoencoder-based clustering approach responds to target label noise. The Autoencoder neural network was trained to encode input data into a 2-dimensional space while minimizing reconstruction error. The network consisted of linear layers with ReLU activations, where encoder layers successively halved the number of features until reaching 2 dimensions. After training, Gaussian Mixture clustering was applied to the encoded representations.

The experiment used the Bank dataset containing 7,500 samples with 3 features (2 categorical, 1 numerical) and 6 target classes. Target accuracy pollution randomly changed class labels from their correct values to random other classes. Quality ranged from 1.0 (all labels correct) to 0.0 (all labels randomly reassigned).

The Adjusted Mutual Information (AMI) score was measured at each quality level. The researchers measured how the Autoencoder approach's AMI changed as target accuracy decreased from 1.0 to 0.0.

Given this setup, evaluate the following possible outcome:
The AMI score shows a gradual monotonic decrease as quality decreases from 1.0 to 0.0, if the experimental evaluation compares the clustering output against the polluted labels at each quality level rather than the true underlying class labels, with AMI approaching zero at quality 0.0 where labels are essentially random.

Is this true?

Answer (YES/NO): NO